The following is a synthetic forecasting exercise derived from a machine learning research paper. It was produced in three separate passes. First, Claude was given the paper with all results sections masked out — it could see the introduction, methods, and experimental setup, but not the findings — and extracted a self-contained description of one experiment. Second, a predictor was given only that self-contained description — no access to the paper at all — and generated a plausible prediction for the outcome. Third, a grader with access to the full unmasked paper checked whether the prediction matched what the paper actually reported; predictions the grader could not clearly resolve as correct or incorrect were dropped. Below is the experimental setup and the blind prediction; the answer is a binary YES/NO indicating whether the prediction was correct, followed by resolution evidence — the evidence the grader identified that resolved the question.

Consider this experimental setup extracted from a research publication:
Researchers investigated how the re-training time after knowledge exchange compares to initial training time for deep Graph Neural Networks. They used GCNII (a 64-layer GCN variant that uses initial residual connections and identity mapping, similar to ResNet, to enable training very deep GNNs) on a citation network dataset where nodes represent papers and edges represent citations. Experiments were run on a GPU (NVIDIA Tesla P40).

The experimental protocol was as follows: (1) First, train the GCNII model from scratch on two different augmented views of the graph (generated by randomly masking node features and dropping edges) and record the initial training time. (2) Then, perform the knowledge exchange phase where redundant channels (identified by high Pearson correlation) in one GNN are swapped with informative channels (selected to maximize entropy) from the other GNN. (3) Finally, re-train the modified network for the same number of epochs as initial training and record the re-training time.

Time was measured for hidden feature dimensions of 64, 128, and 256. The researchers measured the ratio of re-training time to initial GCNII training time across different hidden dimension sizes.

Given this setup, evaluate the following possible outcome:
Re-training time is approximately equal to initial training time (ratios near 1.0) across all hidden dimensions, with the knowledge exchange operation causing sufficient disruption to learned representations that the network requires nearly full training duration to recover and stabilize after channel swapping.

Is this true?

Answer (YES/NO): YES